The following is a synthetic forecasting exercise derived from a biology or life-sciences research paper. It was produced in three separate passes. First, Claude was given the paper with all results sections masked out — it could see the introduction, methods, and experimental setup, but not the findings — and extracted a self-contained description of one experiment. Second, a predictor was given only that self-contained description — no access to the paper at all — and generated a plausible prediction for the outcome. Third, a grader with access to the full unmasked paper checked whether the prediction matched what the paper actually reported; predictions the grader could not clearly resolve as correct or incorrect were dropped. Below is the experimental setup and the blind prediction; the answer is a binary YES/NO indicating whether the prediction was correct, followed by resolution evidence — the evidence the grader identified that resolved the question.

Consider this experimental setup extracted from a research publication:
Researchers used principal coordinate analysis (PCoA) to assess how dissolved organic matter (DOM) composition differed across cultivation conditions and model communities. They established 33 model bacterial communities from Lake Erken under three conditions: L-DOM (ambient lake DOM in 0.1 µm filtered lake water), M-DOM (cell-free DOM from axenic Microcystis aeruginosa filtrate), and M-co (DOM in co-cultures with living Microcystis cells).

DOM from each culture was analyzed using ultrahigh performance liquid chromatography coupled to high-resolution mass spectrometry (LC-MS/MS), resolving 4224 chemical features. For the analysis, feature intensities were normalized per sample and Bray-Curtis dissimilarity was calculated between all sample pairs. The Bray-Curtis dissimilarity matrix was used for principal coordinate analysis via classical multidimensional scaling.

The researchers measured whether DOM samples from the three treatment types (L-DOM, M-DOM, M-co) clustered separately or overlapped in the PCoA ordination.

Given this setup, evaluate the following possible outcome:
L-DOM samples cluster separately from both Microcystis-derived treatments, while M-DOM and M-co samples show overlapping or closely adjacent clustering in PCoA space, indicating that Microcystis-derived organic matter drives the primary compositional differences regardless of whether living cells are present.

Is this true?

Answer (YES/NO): NO